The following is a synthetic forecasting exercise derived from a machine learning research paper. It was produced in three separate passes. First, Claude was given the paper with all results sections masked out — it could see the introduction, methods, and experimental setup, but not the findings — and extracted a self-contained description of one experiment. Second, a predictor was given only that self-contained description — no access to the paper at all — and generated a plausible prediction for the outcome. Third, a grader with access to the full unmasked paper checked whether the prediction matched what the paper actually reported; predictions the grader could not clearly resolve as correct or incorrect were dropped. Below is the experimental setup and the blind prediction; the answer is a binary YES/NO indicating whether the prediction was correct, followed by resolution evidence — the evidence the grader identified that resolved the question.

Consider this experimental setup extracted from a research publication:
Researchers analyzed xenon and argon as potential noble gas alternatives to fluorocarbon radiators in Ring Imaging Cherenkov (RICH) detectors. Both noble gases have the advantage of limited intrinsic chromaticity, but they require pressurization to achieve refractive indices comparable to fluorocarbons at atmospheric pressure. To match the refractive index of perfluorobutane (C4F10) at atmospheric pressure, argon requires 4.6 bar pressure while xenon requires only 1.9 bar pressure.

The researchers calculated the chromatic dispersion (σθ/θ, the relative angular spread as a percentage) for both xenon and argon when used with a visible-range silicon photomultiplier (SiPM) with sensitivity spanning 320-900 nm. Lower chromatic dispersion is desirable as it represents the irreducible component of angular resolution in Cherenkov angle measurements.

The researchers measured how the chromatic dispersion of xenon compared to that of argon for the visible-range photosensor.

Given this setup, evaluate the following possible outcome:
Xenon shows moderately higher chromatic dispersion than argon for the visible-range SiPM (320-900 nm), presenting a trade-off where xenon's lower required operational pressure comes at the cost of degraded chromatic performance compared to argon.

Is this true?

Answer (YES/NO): YES